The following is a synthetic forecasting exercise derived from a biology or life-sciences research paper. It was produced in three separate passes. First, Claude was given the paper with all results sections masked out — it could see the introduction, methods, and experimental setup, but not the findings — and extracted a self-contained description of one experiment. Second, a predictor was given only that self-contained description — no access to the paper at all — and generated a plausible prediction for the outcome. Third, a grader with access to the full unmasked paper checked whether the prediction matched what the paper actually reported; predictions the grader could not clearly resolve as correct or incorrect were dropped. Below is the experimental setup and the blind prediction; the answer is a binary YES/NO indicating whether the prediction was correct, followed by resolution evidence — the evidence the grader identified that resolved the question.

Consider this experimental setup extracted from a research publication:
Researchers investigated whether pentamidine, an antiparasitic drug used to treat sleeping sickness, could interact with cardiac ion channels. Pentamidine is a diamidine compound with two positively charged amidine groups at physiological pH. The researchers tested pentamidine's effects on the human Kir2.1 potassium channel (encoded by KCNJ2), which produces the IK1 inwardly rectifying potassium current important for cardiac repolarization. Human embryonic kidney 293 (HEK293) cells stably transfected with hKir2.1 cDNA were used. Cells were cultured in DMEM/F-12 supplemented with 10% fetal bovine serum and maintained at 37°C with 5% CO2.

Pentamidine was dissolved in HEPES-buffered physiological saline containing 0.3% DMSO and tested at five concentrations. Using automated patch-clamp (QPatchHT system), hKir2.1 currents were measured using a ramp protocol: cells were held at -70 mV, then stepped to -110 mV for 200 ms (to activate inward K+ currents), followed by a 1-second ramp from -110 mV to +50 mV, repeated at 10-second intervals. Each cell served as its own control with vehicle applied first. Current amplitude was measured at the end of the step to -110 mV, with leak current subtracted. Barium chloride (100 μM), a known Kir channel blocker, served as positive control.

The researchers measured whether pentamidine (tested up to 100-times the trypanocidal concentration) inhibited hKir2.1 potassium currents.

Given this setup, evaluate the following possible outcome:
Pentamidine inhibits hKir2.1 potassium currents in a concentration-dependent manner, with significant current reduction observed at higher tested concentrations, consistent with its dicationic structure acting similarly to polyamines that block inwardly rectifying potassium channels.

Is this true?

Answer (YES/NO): NO